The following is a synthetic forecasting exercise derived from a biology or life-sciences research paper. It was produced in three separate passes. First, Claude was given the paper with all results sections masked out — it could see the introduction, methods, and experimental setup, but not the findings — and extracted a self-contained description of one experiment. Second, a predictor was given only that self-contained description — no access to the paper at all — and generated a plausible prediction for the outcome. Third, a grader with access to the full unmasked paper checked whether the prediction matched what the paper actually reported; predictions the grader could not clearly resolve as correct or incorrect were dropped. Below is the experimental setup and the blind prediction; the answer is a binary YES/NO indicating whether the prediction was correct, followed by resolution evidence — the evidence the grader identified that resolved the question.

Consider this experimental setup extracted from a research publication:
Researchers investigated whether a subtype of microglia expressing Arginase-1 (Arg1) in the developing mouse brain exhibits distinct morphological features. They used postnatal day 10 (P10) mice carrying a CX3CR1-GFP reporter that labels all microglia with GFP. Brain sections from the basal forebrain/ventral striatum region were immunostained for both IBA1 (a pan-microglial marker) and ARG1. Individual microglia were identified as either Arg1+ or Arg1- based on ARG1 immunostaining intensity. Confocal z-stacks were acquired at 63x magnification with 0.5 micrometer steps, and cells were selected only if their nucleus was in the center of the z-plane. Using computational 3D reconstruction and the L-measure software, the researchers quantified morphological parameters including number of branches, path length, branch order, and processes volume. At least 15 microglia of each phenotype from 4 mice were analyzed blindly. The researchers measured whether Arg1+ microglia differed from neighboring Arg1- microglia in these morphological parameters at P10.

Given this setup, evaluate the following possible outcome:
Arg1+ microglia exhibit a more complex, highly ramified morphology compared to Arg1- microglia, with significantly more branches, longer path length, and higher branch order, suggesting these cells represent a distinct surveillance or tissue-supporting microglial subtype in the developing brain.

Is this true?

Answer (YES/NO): NO